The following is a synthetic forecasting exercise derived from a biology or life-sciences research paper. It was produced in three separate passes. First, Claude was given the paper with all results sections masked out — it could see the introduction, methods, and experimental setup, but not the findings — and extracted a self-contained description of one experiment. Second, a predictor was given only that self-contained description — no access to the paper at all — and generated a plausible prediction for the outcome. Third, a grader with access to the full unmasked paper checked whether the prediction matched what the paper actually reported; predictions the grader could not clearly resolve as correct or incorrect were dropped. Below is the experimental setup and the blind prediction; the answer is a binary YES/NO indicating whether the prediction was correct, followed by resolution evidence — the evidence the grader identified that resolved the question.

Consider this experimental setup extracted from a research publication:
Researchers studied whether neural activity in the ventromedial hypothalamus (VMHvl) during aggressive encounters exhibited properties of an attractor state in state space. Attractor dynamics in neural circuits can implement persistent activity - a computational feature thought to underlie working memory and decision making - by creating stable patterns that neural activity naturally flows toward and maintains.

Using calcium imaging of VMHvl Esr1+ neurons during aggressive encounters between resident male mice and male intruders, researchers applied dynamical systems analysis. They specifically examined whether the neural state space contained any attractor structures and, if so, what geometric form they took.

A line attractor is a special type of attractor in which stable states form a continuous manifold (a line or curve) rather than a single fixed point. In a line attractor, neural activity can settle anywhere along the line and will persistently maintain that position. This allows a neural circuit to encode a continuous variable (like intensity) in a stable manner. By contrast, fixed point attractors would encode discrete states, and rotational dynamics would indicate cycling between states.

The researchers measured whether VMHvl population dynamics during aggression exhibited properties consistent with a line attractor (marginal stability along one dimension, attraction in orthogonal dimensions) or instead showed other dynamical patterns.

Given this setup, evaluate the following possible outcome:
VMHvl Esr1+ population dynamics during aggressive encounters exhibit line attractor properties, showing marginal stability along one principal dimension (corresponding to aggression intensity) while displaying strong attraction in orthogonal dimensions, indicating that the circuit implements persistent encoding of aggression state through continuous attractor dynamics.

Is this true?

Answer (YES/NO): YES